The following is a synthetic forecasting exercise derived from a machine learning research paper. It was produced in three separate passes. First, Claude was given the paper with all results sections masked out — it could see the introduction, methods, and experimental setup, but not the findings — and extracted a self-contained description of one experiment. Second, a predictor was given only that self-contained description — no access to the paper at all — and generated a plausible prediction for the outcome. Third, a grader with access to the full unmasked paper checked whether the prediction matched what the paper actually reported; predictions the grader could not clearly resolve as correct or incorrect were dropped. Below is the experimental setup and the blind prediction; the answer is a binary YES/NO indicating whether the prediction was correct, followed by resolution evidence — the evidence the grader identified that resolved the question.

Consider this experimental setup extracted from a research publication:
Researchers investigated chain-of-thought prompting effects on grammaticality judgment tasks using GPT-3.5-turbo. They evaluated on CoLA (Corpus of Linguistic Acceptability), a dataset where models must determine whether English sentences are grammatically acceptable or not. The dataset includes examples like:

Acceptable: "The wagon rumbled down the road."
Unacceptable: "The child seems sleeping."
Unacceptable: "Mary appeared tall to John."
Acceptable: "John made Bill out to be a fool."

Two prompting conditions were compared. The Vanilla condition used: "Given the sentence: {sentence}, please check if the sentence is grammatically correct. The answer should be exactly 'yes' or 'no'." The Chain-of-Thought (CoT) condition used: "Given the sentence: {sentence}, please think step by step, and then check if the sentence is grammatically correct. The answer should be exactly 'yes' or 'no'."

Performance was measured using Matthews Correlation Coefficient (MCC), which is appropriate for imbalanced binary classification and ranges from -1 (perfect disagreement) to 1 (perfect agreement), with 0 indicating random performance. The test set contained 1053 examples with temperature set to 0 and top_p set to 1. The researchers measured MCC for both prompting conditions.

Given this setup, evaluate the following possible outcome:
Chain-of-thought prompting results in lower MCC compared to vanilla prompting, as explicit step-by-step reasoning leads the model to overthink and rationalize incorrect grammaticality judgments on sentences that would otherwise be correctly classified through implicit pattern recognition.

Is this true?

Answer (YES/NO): NO